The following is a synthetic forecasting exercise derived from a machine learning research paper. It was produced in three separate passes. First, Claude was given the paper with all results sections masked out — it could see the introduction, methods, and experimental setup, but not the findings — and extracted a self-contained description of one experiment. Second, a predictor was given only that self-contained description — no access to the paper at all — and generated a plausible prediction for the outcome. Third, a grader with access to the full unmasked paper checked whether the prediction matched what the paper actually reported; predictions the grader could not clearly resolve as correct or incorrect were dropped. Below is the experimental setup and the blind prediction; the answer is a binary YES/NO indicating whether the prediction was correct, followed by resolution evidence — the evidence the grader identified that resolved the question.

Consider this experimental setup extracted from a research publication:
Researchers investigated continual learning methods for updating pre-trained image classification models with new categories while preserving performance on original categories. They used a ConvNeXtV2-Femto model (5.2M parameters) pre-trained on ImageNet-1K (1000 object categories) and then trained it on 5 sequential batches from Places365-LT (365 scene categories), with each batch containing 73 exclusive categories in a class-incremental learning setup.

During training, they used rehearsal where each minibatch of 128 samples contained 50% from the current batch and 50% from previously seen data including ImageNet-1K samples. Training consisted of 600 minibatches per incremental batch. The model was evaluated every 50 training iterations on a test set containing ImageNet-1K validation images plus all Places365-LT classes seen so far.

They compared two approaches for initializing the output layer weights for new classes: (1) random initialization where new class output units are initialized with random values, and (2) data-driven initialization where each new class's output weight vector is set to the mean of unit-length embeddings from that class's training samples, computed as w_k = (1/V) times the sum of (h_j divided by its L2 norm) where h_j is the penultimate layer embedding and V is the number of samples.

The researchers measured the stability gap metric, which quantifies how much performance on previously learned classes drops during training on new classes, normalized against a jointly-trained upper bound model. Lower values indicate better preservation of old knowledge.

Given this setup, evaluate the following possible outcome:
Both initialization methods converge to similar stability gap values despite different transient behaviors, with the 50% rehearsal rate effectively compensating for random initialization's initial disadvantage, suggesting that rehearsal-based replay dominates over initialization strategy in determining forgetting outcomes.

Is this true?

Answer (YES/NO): NO